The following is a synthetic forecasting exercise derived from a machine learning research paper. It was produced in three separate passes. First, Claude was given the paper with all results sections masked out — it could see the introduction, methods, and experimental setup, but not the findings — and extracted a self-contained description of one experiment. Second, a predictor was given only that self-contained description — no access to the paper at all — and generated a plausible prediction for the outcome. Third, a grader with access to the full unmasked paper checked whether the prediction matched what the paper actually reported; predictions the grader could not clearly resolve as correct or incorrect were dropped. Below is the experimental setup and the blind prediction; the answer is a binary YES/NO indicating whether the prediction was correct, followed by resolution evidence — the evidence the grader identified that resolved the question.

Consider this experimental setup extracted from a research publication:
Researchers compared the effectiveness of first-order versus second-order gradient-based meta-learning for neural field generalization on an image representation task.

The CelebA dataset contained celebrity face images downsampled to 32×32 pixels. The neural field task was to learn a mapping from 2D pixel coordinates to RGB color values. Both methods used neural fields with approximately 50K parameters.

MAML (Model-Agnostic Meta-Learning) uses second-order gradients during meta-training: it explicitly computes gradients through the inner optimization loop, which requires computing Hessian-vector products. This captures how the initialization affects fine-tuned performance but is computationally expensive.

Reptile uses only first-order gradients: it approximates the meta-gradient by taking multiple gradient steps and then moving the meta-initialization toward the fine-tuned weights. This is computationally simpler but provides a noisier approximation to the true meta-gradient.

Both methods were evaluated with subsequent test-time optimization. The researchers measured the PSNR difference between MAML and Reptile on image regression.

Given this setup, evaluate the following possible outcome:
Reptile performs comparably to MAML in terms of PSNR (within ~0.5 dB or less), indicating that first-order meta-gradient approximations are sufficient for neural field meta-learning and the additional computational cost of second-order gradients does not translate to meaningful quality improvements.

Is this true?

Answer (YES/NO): NO